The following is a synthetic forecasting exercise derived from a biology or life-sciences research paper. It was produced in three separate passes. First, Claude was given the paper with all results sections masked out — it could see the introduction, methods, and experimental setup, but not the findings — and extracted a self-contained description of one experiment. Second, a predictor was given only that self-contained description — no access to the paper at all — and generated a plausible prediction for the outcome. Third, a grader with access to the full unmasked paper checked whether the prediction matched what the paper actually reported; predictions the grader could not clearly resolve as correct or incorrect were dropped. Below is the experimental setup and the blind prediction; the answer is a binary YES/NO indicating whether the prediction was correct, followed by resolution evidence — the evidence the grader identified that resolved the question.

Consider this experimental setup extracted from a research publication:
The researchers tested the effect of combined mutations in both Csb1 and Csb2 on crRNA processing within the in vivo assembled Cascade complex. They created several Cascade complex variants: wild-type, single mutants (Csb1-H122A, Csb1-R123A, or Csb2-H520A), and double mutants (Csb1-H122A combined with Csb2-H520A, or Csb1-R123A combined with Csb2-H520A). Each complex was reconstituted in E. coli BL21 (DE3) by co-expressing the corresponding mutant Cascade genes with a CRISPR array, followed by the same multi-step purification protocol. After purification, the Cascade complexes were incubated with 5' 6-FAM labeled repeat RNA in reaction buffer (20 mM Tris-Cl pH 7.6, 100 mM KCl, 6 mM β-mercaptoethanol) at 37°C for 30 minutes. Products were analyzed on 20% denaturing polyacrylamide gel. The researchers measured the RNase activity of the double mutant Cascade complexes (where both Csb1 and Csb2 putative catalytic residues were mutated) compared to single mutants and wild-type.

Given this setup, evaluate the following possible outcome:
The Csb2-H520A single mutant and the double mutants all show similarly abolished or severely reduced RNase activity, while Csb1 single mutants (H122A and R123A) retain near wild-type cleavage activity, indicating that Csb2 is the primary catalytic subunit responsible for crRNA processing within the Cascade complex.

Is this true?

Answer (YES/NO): NO